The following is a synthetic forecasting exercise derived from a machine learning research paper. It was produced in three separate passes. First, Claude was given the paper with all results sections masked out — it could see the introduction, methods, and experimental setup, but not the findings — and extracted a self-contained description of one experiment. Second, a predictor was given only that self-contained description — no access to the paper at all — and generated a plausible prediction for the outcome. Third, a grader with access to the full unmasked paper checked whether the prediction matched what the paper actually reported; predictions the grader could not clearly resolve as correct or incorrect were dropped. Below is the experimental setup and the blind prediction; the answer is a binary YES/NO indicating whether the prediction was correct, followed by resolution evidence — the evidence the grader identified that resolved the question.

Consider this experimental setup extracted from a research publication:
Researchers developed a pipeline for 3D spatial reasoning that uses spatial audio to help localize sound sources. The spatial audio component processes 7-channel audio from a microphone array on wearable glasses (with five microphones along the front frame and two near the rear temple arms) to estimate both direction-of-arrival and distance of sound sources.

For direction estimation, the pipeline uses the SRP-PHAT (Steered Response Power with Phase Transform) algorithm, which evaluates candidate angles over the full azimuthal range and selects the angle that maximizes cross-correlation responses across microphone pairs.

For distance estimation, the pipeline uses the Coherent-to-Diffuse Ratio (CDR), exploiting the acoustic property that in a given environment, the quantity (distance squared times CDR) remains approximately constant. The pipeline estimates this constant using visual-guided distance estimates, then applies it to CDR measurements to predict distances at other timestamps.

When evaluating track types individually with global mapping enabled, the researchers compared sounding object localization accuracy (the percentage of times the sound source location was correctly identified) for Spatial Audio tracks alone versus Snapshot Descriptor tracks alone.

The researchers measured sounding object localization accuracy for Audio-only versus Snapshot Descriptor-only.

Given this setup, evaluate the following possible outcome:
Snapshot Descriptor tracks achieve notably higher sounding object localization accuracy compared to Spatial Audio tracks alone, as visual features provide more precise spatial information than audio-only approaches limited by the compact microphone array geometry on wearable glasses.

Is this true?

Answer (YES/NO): NO